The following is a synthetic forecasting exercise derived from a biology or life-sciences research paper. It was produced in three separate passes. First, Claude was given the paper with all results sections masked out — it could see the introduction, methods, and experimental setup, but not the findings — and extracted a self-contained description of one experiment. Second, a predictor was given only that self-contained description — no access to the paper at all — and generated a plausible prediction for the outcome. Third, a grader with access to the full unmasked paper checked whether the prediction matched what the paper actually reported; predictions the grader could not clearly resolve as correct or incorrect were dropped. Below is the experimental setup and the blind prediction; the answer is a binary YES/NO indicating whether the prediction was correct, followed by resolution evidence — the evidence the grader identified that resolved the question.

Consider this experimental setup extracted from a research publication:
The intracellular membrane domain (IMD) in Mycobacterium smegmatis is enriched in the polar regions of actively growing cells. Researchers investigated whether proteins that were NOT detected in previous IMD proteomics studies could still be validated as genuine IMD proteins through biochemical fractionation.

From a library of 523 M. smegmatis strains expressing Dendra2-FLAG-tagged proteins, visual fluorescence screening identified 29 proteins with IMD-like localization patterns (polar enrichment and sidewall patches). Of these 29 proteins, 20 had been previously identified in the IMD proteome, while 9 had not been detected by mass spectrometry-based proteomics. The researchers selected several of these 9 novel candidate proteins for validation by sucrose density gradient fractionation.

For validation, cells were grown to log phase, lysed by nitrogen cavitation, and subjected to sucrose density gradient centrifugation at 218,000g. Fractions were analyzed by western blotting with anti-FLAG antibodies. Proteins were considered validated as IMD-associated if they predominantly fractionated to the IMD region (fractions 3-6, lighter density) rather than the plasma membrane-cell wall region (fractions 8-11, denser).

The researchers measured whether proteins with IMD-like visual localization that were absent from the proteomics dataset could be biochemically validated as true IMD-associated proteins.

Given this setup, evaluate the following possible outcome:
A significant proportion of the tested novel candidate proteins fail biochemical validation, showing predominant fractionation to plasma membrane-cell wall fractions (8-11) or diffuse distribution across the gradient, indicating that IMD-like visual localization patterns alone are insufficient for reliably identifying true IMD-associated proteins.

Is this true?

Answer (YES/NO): NO